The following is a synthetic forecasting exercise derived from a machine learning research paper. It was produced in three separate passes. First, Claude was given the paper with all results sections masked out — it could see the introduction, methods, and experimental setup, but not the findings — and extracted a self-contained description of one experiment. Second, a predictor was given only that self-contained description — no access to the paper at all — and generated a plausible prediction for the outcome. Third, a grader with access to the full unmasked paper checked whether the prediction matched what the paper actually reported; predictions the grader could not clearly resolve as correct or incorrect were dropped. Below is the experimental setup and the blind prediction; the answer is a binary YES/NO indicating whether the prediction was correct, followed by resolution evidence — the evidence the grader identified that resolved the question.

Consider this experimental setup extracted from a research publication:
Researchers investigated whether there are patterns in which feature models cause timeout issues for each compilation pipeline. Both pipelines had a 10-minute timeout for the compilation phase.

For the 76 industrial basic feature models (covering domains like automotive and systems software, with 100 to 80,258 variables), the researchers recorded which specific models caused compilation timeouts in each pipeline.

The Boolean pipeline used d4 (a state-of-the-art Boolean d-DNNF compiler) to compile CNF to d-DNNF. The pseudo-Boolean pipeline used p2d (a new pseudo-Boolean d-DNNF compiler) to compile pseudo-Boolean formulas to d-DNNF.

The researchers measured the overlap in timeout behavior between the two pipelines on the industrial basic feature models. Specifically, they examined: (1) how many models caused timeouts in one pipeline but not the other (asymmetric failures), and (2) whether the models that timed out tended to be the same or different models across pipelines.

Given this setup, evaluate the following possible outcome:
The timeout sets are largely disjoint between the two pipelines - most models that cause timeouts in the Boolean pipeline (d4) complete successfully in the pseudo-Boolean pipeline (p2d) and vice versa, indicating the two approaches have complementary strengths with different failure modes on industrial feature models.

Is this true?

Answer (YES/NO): NO